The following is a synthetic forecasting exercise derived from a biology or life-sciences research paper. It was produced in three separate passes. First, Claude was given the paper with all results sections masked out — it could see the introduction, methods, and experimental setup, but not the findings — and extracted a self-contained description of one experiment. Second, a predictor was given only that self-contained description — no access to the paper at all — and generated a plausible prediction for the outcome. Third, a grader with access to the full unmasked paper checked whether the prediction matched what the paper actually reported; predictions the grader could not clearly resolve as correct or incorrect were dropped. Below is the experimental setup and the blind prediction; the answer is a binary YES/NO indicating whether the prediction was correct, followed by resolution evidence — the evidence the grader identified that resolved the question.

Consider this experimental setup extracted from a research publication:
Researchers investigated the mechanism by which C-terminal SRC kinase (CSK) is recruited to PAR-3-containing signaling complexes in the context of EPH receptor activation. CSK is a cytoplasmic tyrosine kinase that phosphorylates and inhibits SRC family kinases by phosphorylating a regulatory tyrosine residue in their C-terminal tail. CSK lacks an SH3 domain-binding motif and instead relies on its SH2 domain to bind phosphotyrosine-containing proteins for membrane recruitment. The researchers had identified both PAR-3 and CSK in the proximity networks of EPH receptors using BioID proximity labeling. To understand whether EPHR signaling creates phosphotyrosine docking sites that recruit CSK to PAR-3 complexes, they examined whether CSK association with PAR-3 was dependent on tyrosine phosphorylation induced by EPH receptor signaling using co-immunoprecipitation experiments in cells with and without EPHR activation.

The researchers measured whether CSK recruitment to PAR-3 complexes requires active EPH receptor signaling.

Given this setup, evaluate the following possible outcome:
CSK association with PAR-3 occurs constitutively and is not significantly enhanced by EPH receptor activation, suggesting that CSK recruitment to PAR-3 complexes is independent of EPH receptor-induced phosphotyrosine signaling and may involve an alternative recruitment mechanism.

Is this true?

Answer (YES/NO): NO